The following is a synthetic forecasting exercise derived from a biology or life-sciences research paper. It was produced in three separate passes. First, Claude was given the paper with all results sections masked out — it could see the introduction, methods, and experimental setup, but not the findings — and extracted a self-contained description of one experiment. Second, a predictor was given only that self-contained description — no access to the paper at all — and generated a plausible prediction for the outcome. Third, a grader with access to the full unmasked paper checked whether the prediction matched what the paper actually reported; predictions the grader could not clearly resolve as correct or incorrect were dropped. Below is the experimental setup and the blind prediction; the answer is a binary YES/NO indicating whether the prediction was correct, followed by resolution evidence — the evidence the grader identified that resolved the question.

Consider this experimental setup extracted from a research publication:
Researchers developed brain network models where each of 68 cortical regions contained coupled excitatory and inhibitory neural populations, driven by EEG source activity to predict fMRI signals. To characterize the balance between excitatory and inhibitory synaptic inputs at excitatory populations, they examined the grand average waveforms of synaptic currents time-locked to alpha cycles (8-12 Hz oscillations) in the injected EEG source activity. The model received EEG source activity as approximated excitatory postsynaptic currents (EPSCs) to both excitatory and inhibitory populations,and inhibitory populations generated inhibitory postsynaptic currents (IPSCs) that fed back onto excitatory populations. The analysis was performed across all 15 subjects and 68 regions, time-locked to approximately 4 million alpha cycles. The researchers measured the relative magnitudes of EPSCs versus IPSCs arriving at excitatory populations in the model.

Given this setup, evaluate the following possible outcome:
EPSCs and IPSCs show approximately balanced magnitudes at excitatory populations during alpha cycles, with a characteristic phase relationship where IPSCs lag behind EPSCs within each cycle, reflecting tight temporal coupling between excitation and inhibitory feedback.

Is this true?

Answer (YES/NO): NO